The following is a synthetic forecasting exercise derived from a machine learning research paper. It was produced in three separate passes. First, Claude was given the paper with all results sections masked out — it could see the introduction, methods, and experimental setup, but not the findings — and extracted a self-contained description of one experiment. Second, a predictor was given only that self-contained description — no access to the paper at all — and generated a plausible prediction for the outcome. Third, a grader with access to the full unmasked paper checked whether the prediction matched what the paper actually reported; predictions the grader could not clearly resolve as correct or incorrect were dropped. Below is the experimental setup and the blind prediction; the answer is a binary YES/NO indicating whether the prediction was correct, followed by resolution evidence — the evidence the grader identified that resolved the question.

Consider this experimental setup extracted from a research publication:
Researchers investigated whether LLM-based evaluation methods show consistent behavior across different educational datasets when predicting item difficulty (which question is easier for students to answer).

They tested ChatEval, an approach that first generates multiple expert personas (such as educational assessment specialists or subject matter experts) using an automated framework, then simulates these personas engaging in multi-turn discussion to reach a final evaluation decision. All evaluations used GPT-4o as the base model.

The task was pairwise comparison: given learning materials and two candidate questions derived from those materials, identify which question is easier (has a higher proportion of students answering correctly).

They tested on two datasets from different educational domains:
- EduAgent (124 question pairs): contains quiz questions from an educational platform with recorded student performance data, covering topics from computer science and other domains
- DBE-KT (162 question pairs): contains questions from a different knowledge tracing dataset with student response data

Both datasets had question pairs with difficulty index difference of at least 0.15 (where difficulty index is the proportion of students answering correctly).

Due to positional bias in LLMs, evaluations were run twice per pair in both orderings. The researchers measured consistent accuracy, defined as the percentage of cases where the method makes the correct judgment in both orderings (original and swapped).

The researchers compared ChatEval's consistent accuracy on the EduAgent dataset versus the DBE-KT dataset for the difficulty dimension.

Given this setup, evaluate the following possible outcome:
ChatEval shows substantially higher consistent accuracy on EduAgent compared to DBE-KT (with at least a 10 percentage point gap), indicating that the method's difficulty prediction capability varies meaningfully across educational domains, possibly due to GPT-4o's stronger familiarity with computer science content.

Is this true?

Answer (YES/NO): NO